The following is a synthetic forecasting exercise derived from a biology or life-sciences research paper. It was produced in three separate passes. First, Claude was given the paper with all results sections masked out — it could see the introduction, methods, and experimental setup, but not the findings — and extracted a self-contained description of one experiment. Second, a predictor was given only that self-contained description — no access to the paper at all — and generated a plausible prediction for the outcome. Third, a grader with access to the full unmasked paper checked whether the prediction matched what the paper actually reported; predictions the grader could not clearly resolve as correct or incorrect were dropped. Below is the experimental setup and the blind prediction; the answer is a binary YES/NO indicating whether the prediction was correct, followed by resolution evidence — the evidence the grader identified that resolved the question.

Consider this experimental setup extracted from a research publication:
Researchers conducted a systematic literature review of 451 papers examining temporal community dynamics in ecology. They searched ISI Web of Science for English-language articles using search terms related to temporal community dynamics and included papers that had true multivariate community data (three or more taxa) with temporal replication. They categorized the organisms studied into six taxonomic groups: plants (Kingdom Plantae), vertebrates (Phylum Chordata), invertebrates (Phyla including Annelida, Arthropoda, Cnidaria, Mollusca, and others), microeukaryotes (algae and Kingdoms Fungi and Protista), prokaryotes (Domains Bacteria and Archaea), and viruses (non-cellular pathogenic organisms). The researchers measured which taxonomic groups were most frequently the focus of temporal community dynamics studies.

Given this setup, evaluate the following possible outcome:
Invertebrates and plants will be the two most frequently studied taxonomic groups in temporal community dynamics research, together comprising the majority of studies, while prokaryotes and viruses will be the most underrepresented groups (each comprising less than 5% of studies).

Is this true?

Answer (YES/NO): NO